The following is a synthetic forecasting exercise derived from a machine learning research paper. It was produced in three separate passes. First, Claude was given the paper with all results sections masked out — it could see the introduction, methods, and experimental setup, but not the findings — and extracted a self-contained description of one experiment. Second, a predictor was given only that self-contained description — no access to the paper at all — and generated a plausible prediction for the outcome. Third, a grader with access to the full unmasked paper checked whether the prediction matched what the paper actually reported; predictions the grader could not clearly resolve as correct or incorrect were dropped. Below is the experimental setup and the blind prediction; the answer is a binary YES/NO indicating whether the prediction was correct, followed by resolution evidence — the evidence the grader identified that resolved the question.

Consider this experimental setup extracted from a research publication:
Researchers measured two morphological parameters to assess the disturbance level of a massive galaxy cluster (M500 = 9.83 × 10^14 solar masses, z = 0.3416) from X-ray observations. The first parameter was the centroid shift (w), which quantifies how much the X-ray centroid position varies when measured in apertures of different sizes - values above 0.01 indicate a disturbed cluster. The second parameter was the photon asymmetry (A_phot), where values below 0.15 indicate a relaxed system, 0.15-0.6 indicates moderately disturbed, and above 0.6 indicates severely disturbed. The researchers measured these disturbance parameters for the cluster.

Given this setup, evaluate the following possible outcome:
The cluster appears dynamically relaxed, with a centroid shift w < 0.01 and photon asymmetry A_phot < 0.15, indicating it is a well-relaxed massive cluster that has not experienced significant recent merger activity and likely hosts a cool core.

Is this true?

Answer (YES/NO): NO